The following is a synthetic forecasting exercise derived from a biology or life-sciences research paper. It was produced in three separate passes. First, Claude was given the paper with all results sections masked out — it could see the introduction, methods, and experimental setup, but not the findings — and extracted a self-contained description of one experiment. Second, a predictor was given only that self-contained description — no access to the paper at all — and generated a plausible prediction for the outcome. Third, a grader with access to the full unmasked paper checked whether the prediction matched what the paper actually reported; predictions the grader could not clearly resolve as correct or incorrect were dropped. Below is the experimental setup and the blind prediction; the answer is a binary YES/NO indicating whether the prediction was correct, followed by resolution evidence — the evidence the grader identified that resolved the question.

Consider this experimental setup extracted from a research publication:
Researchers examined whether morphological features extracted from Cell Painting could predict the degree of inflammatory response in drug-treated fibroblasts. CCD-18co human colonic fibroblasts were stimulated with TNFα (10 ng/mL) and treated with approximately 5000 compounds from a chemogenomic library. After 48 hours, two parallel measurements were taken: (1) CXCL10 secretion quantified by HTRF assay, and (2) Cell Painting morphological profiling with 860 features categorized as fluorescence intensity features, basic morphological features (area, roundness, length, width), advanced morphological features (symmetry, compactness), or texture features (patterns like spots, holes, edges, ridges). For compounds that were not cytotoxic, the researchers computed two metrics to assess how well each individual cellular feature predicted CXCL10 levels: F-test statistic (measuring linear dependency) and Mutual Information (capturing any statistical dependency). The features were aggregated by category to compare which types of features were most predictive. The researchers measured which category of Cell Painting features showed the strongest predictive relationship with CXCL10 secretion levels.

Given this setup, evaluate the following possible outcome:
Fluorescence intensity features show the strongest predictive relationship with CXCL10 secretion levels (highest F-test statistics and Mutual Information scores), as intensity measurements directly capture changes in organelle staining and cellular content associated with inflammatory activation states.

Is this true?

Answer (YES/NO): NO